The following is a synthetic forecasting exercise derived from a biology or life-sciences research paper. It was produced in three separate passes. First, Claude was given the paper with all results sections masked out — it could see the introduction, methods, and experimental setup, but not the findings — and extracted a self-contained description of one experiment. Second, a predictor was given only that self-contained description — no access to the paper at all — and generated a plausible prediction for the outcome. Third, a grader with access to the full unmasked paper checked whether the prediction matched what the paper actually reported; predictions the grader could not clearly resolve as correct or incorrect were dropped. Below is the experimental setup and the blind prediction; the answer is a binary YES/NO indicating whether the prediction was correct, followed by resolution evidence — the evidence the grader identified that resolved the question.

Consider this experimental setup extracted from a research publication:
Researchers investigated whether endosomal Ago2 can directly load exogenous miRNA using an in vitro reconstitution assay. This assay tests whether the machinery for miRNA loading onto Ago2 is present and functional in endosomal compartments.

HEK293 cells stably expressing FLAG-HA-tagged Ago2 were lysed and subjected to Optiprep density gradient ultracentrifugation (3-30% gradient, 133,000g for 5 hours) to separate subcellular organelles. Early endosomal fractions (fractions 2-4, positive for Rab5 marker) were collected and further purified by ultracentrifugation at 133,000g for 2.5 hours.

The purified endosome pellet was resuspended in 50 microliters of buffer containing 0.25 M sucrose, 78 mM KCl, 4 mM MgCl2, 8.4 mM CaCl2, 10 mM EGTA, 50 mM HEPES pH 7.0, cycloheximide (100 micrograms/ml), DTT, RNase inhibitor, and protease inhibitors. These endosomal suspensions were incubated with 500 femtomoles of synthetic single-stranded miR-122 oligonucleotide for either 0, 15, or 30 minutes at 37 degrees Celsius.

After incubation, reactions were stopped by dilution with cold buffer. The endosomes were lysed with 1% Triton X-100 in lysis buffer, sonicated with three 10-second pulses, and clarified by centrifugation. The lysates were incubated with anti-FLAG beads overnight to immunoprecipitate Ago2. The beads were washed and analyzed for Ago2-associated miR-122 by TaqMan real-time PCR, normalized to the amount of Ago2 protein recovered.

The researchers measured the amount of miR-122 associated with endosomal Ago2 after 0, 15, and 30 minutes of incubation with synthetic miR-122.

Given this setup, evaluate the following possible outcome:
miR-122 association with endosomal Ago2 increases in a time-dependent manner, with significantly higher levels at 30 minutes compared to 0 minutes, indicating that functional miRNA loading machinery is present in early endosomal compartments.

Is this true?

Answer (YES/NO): YES